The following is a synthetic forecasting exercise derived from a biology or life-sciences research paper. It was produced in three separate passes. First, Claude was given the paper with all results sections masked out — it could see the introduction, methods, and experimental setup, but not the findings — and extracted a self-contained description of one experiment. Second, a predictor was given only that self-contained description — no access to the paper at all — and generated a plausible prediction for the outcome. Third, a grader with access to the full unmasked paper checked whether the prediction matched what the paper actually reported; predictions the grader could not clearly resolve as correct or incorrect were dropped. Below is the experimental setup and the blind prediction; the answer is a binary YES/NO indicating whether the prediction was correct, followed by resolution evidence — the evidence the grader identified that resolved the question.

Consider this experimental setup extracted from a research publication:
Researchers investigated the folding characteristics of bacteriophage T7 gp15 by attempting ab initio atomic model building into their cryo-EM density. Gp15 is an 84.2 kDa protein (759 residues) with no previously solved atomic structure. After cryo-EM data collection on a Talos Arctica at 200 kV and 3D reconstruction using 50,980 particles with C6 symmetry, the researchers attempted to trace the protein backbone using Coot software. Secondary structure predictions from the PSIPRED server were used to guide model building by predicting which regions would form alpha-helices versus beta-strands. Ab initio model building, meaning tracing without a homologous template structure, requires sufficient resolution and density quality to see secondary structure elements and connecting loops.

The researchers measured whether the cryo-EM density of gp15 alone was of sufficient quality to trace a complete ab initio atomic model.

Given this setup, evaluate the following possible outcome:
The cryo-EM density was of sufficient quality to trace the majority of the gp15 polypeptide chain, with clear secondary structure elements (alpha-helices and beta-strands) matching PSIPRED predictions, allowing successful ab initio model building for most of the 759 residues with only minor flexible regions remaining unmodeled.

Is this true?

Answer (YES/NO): NO